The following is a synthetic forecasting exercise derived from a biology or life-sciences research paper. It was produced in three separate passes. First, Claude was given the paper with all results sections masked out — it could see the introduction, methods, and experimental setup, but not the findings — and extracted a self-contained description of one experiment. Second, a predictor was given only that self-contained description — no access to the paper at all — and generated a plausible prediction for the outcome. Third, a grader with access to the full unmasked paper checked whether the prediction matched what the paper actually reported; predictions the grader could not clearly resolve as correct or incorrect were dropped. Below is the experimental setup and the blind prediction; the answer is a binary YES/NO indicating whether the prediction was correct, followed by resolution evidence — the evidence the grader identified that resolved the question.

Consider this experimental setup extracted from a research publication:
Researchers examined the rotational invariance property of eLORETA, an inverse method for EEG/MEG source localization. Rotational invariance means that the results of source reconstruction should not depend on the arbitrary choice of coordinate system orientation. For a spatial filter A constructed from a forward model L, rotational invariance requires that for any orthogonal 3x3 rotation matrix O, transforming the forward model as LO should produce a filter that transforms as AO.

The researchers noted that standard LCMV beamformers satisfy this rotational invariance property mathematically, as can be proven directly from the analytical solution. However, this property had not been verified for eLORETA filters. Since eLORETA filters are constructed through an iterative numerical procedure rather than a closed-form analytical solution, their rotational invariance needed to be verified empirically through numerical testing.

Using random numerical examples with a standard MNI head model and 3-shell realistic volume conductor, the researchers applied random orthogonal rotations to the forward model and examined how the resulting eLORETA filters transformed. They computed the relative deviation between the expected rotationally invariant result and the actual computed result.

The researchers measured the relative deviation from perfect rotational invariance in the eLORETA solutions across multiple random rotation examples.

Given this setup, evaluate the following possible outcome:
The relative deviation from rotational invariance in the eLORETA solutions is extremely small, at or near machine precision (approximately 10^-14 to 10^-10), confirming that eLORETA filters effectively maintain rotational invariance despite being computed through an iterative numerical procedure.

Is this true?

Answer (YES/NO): NO